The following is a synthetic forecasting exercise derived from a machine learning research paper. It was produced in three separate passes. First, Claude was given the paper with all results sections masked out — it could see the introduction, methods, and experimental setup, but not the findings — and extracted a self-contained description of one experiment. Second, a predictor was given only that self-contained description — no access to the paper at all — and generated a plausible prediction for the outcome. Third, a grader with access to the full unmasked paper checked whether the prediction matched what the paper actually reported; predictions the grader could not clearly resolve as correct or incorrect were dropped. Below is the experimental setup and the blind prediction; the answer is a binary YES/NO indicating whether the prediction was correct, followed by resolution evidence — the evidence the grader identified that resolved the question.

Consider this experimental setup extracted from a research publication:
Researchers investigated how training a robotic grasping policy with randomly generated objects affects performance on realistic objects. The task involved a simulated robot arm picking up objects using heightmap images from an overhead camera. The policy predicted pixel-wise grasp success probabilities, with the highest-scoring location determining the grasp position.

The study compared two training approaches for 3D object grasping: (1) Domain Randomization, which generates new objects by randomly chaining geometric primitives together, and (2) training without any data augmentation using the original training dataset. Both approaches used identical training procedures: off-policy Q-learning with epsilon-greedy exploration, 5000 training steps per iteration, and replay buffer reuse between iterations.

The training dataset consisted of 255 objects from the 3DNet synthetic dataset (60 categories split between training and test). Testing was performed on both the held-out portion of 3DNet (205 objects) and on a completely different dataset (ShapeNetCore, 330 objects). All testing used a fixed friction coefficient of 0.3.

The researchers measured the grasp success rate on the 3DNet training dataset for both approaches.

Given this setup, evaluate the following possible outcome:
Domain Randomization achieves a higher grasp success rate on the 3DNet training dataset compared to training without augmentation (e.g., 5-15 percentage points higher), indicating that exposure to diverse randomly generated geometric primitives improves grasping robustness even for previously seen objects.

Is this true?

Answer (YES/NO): NO